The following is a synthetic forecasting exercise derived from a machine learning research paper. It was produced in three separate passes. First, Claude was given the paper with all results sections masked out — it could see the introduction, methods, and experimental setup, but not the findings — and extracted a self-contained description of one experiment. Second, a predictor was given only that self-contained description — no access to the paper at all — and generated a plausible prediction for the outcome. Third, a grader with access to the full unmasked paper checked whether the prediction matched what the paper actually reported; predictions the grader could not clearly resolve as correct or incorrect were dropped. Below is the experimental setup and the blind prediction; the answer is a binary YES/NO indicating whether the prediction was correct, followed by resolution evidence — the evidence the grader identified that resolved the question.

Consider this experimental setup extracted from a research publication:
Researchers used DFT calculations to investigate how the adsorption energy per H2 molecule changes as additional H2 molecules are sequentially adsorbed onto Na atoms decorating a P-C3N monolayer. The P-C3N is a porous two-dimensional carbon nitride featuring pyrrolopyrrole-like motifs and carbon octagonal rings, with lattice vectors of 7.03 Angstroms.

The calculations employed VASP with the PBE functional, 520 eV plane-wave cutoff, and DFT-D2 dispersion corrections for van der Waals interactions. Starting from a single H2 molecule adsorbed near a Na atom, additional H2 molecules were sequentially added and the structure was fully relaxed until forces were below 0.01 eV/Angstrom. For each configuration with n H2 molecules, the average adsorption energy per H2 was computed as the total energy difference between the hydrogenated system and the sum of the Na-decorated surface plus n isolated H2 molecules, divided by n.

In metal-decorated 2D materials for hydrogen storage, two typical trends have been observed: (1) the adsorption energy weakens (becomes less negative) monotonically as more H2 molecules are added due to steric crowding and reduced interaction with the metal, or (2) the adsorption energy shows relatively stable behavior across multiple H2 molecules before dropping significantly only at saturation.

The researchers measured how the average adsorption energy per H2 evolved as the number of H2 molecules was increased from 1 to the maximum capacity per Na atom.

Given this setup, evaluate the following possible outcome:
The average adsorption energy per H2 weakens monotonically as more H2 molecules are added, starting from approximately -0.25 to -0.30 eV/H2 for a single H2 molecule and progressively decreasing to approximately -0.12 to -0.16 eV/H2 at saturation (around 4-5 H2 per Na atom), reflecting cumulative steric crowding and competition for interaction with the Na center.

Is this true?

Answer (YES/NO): NO